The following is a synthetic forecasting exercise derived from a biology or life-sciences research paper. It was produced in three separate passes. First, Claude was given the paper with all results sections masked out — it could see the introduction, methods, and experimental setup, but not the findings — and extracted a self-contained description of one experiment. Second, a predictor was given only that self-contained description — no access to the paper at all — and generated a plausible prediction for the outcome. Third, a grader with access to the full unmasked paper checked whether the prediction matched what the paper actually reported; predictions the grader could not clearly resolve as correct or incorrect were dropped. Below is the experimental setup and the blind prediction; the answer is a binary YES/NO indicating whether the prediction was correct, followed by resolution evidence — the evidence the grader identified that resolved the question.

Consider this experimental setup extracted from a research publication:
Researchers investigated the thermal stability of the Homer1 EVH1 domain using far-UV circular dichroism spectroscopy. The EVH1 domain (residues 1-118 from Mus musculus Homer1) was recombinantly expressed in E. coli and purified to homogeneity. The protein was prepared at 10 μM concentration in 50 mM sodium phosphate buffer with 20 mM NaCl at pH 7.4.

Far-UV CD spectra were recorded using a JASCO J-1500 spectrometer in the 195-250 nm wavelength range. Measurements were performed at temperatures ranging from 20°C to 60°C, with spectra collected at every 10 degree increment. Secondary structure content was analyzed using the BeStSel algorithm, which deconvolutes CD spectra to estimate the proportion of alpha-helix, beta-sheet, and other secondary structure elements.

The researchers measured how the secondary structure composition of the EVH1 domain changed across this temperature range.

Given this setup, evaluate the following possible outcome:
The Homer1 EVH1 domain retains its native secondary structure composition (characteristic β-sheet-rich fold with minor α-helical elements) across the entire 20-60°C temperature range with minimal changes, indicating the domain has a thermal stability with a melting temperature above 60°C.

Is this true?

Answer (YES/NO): YES